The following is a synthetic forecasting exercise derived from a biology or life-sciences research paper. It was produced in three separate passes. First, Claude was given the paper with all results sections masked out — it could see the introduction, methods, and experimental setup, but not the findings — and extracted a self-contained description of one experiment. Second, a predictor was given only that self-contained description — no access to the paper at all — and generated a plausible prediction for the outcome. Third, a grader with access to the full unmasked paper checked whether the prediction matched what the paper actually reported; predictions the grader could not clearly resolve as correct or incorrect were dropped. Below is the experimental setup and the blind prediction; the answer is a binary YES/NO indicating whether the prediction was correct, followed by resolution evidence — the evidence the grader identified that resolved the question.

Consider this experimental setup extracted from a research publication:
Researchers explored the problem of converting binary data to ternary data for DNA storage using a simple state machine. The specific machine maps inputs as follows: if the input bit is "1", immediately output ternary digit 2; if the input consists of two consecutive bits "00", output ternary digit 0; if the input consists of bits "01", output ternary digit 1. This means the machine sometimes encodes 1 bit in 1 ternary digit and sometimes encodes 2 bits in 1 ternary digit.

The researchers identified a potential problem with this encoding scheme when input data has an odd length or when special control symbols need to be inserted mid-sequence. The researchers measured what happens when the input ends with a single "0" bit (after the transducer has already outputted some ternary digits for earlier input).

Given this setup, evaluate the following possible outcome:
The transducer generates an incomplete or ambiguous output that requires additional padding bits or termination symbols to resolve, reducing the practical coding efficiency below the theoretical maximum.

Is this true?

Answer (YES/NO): YES